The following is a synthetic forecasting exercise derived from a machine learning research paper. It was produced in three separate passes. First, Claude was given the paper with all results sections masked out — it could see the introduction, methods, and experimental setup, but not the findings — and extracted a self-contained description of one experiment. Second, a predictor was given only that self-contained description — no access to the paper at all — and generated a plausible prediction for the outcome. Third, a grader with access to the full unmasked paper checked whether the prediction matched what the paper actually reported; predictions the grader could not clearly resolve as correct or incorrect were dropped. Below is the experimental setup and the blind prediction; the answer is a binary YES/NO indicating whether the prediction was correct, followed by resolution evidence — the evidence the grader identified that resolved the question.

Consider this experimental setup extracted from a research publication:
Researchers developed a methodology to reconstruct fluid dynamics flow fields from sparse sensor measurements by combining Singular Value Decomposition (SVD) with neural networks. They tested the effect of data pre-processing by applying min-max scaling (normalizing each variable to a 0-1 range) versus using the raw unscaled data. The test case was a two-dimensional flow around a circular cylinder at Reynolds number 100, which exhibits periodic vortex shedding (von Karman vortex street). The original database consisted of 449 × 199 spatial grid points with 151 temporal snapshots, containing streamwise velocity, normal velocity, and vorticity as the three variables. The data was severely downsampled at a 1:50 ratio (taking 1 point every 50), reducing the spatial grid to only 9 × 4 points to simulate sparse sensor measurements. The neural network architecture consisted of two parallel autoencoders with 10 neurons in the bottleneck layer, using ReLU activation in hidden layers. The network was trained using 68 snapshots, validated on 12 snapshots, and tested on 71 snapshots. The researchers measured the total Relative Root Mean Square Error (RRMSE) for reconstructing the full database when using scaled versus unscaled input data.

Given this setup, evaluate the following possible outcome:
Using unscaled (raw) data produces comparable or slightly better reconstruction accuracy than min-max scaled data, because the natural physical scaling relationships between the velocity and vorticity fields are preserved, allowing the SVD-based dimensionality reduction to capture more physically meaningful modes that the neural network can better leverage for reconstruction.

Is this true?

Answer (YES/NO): NO